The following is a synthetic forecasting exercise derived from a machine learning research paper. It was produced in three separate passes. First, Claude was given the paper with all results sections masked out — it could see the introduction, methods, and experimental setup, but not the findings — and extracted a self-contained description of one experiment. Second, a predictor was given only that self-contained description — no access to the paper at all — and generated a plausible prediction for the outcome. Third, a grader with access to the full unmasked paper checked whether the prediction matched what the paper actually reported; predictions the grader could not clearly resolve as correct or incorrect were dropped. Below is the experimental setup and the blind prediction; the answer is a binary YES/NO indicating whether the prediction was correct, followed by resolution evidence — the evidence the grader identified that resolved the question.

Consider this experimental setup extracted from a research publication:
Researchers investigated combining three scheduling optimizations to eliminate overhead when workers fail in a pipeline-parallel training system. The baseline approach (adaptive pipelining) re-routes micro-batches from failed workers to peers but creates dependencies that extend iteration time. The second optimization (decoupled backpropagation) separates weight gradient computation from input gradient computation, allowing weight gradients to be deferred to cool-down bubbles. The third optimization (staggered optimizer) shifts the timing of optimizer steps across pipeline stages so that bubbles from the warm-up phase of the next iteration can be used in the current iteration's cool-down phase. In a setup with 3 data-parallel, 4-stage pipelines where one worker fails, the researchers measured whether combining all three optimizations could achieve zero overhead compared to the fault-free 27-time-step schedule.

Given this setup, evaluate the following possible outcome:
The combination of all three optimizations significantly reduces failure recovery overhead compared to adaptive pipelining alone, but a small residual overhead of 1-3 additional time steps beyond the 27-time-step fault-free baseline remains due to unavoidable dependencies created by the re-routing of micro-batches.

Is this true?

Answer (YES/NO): NO